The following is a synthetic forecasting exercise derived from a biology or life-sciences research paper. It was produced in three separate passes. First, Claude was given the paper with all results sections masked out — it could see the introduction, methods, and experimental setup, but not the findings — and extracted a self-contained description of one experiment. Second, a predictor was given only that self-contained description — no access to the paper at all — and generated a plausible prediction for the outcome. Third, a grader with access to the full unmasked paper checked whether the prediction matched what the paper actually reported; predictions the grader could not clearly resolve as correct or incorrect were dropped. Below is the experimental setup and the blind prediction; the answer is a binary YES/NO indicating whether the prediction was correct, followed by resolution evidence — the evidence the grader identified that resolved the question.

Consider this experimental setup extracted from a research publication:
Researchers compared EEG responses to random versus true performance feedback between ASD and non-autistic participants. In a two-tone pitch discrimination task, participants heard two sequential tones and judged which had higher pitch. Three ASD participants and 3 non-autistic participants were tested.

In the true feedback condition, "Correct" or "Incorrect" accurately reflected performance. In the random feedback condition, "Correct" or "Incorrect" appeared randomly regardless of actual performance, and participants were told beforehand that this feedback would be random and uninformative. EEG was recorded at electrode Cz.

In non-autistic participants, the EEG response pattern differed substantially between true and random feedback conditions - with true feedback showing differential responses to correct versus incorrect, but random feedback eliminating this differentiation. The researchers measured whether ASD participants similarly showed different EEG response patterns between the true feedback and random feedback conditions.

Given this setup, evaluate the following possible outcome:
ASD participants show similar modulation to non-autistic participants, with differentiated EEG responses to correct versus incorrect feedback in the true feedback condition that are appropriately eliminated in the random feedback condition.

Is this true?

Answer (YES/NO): NO